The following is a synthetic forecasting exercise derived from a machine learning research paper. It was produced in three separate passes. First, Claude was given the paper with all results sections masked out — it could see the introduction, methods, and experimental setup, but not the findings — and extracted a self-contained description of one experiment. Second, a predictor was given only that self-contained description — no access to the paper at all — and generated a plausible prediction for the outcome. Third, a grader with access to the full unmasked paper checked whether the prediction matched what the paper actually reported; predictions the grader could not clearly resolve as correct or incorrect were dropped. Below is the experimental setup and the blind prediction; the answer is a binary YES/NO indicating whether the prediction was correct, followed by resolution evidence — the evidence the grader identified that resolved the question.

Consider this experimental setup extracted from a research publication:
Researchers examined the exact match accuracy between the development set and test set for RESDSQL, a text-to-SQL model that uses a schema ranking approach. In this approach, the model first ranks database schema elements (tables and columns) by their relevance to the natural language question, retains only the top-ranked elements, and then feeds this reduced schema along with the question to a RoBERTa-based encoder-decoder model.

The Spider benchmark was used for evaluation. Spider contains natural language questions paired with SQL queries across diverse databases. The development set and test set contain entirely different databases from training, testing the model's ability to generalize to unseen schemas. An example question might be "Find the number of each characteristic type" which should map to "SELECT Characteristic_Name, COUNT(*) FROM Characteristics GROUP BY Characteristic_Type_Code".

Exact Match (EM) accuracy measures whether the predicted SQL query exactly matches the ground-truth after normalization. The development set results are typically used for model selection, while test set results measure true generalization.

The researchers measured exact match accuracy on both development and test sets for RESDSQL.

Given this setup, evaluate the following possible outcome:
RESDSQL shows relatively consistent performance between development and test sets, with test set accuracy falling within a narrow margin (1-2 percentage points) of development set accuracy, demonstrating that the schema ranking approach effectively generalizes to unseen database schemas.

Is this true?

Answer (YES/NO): NO